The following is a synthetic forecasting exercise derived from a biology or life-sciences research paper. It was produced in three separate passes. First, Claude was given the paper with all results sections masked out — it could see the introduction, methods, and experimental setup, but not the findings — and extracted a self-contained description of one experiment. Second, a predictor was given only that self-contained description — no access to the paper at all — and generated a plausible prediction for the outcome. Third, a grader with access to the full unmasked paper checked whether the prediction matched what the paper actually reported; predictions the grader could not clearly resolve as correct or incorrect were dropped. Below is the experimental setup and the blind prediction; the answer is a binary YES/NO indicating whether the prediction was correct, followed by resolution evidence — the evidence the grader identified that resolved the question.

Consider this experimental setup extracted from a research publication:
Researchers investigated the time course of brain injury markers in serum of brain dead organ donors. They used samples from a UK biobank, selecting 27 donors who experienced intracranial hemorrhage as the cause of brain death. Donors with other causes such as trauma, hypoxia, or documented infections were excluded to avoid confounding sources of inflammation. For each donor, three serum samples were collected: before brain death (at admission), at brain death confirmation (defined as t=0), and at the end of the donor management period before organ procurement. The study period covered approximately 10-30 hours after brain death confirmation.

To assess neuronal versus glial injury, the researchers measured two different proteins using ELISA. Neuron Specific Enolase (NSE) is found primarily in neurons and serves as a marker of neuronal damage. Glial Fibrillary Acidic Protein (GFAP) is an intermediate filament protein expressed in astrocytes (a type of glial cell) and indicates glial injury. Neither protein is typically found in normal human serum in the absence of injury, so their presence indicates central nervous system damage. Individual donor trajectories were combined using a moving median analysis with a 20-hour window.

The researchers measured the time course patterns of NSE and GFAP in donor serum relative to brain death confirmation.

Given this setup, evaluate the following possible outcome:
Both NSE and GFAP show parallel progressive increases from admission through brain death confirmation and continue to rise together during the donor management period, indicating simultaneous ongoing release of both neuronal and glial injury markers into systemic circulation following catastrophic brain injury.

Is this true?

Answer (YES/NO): NO